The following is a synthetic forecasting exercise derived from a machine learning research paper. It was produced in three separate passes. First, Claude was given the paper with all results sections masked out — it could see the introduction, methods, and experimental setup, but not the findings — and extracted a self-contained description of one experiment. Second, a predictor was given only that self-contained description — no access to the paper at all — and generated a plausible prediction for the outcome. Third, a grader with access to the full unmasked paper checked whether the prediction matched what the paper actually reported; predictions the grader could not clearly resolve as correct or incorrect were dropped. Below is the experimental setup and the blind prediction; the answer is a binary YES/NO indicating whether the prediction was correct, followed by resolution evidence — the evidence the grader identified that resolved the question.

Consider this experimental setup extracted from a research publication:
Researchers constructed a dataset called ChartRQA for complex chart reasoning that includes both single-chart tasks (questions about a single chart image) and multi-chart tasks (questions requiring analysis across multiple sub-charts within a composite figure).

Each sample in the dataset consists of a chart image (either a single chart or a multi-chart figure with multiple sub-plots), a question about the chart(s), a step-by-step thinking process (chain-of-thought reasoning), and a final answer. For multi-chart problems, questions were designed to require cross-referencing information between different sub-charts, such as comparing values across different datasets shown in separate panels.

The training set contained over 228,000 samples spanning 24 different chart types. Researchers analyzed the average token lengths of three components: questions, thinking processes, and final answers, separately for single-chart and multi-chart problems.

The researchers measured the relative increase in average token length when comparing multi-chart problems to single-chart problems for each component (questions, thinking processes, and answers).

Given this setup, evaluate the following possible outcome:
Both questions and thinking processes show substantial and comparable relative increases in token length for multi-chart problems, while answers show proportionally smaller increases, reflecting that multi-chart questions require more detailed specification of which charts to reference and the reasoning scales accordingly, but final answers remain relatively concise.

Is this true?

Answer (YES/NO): NO